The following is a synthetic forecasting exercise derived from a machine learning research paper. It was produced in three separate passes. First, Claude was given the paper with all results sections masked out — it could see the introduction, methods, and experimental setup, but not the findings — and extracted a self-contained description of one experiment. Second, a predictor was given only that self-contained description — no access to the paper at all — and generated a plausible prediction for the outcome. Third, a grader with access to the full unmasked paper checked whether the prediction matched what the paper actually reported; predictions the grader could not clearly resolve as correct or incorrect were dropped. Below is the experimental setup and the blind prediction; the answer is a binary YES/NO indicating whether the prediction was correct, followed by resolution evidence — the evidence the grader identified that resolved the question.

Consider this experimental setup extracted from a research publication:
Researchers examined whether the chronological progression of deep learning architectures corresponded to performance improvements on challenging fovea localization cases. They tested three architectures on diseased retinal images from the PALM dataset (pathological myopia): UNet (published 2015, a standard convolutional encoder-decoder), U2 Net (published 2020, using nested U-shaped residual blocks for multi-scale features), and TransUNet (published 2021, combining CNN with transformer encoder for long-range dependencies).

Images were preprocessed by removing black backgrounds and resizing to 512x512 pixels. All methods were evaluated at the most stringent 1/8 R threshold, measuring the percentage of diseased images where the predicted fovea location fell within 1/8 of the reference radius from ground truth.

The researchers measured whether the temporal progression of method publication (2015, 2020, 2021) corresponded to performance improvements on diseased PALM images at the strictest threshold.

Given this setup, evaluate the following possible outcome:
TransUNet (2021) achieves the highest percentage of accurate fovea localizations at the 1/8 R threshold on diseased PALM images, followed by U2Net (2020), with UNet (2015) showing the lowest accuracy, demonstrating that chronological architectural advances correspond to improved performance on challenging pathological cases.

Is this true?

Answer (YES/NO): NO